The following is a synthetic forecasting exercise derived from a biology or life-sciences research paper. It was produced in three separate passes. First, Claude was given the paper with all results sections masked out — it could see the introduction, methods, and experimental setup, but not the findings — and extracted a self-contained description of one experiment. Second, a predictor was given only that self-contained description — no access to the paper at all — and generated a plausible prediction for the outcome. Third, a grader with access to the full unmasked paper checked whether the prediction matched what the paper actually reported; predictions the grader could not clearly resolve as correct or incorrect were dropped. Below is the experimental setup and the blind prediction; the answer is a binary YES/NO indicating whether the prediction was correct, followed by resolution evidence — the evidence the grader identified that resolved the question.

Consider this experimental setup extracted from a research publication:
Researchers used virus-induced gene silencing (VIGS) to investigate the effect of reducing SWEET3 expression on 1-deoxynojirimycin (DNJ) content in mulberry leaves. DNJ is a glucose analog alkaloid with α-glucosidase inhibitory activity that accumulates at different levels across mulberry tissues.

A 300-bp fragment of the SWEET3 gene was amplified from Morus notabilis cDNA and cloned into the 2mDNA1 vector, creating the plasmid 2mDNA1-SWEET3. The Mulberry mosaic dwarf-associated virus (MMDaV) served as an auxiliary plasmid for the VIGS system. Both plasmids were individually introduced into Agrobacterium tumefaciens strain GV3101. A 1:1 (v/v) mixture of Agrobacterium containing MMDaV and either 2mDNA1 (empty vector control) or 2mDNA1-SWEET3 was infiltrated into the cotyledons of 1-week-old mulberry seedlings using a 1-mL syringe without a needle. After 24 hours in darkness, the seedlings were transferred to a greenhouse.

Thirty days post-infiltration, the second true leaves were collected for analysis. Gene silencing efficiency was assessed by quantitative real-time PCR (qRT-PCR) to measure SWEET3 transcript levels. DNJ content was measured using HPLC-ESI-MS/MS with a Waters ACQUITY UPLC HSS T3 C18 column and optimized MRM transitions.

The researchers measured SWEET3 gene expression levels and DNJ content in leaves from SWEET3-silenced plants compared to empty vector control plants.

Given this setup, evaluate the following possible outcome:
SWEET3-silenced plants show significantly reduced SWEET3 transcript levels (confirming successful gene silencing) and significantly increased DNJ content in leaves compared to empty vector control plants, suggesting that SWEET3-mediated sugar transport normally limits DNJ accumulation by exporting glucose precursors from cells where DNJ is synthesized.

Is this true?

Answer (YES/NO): NO